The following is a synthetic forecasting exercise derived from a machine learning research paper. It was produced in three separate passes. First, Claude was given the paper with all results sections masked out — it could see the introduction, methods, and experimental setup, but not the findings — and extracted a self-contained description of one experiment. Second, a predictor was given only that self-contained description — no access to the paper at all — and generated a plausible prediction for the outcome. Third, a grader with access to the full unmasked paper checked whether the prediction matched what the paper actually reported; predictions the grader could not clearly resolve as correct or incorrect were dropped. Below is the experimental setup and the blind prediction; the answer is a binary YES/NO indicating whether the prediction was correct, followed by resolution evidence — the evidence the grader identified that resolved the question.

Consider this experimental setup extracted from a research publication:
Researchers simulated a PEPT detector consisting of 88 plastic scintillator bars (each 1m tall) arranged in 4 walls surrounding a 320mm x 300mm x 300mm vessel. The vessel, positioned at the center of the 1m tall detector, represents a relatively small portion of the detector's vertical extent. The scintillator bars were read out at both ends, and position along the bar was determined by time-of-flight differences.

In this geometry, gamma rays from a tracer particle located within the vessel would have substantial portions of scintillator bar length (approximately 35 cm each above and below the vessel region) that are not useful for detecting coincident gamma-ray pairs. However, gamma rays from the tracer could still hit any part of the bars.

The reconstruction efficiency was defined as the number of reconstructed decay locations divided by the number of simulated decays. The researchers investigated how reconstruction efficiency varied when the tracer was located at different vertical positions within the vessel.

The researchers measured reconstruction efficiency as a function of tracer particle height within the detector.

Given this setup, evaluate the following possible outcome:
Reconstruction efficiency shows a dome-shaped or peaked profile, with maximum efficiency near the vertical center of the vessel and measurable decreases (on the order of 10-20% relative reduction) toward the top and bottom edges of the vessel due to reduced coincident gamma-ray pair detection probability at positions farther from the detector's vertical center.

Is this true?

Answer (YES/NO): NO